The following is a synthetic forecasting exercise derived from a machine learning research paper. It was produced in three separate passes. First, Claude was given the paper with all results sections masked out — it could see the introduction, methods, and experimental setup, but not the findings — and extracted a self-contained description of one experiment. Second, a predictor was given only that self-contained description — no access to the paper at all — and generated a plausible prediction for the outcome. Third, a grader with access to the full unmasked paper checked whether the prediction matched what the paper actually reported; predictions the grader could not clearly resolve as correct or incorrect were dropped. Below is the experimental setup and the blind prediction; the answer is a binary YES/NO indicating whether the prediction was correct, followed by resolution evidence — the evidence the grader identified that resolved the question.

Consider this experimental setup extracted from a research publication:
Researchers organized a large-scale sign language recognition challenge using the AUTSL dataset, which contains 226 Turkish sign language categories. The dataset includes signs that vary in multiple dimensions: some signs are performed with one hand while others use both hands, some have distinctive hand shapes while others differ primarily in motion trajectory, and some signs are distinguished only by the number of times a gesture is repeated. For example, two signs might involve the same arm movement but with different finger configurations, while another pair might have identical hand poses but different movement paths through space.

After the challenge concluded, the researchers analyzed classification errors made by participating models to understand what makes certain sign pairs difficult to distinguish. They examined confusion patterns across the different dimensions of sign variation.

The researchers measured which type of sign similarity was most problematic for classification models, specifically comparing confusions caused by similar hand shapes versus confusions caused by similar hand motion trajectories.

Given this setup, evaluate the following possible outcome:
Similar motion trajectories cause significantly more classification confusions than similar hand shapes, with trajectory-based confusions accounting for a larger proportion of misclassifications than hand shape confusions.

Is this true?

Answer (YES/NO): YES